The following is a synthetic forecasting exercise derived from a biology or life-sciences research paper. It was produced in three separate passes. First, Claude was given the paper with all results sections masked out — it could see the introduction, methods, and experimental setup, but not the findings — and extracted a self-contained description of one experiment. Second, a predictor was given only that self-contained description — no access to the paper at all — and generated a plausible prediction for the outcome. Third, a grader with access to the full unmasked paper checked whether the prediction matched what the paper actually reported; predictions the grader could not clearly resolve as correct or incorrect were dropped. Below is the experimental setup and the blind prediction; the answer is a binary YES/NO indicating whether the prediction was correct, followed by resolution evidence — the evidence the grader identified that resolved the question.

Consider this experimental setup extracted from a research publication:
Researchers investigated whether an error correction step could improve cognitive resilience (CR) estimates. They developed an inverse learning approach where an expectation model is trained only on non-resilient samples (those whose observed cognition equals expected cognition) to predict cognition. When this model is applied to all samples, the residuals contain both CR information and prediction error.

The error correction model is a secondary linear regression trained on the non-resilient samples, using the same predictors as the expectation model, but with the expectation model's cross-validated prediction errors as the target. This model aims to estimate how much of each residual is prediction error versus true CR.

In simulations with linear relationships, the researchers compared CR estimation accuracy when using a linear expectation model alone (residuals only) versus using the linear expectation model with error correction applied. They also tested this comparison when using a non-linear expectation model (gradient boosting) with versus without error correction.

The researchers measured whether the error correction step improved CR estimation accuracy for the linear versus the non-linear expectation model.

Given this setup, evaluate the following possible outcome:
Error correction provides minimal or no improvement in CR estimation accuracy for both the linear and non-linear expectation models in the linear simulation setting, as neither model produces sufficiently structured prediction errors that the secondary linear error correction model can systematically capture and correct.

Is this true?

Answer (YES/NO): NO